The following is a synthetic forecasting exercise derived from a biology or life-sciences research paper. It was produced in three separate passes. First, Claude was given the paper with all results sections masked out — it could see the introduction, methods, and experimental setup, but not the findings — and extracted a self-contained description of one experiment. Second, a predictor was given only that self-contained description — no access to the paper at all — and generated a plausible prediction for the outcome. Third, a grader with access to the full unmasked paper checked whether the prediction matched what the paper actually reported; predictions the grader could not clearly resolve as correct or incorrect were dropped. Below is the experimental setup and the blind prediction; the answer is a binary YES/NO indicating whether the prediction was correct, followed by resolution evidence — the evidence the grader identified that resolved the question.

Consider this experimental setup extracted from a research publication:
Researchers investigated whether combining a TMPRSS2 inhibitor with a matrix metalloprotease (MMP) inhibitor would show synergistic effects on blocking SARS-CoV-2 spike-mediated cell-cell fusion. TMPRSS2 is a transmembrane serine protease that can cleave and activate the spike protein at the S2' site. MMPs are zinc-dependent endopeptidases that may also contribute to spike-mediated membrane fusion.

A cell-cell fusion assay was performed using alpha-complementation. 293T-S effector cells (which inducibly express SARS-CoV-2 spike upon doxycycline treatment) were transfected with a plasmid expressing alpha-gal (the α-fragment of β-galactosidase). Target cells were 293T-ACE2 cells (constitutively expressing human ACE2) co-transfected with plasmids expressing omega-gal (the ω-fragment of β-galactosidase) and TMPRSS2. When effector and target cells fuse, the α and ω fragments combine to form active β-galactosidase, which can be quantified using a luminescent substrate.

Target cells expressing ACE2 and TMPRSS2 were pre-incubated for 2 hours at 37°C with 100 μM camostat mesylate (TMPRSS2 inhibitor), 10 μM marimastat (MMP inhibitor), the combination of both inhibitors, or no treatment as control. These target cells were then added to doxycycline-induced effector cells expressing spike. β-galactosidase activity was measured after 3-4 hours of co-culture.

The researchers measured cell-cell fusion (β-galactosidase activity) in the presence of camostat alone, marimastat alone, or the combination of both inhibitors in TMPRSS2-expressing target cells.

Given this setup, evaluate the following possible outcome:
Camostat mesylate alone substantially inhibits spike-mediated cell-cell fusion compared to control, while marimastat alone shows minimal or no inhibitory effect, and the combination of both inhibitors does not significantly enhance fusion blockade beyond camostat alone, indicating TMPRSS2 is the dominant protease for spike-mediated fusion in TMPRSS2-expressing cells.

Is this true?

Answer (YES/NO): NO